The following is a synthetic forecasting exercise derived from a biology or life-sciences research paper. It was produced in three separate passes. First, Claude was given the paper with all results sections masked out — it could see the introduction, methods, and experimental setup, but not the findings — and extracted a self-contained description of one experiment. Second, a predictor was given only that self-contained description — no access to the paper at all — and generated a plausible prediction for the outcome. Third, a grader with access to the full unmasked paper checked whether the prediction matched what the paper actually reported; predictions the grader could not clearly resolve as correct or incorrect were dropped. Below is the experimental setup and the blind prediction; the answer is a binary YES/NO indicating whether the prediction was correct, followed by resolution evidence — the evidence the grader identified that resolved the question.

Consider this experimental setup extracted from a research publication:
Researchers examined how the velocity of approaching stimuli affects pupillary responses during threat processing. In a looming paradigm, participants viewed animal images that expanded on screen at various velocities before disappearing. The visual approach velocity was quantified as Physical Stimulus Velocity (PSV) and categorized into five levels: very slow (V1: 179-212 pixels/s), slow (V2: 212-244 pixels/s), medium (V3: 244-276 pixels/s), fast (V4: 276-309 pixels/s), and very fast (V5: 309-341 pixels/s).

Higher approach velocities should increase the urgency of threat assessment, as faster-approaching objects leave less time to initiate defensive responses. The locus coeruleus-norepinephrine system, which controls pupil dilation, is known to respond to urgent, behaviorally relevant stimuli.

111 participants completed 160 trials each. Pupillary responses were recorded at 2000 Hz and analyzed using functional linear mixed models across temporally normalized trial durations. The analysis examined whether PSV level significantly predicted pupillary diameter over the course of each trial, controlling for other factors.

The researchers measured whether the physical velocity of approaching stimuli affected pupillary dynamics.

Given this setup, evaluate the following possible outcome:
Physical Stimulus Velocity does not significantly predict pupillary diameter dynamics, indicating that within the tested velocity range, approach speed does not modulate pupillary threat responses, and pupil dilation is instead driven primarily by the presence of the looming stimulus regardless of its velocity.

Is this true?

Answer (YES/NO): NO